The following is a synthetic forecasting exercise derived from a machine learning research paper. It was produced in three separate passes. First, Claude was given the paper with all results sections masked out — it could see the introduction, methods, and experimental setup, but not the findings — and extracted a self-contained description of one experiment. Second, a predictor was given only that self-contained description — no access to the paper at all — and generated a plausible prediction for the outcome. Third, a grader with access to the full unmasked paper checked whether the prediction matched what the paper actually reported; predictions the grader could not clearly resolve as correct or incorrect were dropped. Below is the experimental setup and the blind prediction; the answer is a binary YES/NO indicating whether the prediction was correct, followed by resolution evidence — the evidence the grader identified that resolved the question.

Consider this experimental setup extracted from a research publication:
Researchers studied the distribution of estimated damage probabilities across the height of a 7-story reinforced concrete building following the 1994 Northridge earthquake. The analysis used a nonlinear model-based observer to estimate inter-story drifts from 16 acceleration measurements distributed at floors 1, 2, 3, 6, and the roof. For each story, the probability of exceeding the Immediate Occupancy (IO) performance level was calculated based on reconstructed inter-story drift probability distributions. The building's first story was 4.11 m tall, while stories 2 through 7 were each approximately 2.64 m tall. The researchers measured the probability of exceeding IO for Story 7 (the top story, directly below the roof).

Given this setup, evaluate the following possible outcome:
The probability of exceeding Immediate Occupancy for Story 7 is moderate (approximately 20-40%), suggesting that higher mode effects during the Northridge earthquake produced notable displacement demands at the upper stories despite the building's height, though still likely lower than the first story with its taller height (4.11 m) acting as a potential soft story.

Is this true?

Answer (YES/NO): NO